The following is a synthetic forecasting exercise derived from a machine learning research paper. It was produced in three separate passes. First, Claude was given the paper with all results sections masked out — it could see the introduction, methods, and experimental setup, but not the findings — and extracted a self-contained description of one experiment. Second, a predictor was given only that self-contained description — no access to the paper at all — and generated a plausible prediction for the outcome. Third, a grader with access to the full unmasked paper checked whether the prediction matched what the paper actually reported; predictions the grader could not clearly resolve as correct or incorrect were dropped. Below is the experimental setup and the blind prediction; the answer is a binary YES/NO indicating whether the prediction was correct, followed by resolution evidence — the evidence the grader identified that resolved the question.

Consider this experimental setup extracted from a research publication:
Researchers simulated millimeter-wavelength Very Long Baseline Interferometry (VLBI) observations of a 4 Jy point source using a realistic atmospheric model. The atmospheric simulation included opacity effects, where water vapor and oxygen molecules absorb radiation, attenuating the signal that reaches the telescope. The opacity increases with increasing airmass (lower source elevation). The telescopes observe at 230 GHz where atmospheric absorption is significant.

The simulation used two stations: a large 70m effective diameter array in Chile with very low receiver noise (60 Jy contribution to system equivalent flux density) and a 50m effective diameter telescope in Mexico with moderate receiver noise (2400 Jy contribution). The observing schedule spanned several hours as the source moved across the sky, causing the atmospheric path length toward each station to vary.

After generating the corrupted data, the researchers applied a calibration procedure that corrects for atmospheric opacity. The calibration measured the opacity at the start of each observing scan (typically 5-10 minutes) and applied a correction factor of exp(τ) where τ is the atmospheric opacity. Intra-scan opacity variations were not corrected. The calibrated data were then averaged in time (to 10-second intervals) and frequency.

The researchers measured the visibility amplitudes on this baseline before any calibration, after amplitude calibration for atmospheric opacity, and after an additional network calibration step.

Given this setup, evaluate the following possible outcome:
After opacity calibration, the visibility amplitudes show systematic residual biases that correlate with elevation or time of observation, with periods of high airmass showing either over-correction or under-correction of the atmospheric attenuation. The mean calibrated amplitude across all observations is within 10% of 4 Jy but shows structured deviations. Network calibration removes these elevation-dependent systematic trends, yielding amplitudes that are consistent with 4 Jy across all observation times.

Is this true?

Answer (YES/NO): NO